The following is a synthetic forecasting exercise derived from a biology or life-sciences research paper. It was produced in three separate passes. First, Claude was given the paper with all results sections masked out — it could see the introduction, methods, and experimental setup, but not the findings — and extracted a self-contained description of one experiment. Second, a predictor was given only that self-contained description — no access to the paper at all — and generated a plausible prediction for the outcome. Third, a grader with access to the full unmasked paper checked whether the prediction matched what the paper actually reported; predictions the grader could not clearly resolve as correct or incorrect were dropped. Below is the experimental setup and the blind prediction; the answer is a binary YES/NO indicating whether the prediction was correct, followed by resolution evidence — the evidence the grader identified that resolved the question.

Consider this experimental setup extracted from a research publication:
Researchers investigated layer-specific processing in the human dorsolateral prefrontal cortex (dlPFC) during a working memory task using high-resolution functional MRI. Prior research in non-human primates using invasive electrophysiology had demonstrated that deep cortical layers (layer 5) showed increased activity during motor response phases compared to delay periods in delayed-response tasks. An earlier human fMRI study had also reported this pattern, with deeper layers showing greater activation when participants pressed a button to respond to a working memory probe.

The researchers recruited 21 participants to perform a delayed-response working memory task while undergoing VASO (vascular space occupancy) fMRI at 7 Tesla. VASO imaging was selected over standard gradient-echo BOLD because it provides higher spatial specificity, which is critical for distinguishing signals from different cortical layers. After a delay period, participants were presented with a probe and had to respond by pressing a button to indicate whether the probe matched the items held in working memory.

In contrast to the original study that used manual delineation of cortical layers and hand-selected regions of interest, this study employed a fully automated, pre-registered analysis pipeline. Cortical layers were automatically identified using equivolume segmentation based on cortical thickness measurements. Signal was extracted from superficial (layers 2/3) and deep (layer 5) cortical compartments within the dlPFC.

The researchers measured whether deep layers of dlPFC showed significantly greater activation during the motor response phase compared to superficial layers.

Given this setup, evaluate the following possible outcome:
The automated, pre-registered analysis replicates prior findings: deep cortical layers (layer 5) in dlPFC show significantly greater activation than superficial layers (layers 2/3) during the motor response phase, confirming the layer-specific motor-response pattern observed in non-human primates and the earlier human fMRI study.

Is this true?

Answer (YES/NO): NO